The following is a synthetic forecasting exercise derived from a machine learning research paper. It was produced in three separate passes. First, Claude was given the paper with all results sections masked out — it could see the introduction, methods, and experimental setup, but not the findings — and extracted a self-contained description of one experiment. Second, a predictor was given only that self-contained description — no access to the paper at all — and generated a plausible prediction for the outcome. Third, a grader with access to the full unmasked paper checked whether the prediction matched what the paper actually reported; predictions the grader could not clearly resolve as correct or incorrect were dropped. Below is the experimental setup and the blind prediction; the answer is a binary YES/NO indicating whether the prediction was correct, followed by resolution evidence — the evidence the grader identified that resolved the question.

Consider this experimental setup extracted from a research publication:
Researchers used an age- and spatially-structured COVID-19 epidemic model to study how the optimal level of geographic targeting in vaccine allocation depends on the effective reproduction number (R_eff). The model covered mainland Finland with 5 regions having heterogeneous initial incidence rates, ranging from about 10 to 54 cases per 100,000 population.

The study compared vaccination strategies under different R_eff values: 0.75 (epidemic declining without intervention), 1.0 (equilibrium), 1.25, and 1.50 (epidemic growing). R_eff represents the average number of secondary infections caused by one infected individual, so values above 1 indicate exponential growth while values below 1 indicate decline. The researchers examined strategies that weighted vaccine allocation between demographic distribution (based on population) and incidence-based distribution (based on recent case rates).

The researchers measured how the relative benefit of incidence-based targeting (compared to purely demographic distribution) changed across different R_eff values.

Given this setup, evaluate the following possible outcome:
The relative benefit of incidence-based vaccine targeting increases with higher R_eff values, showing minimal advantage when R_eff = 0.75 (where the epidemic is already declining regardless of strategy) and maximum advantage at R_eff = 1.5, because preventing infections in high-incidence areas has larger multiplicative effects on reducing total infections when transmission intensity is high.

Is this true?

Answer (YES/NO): NO